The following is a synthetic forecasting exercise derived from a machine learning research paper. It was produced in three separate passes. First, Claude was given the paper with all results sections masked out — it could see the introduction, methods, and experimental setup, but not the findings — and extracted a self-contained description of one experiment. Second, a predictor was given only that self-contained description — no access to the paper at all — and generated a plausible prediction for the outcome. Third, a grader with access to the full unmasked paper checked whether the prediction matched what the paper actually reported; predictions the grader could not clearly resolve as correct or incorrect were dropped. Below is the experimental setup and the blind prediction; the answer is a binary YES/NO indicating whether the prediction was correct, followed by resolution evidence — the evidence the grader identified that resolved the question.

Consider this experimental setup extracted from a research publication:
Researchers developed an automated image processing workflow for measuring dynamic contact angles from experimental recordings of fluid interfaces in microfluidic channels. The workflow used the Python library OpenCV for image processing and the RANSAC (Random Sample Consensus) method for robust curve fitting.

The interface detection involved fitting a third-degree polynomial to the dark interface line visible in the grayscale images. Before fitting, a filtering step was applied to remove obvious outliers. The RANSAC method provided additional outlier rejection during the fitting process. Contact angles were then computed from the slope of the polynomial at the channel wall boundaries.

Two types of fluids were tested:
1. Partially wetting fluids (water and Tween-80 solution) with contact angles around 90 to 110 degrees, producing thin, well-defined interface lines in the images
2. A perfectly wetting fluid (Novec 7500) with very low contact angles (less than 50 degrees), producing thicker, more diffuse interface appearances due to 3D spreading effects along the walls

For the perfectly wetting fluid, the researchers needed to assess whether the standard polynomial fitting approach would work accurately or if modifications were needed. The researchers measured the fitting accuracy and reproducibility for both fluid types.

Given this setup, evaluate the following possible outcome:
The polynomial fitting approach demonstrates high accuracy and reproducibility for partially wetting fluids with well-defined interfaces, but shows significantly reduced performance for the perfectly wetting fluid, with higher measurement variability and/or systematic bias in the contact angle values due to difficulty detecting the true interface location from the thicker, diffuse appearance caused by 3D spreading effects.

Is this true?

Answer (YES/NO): YES